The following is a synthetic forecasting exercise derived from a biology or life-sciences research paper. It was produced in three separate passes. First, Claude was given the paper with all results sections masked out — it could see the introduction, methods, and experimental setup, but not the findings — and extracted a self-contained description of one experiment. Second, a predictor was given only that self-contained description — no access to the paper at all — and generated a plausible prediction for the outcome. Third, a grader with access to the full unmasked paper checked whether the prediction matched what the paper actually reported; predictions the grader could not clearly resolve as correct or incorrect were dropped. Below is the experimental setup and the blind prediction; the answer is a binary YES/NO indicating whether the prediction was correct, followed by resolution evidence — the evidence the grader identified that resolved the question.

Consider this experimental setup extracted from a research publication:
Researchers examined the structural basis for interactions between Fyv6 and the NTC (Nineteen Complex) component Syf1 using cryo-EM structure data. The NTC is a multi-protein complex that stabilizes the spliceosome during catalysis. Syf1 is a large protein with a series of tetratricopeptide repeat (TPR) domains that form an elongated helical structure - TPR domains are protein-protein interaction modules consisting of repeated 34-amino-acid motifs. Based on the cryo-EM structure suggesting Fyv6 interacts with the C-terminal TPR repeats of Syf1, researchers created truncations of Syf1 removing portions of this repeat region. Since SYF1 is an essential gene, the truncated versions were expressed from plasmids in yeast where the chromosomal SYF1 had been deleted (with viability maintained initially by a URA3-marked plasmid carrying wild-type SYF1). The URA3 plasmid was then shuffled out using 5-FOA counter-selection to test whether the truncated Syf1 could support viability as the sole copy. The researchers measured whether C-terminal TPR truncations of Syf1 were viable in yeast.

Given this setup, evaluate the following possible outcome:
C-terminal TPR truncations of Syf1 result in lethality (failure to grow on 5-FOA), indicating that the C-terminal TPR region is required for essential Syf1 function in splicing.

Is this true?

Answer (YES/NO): NO